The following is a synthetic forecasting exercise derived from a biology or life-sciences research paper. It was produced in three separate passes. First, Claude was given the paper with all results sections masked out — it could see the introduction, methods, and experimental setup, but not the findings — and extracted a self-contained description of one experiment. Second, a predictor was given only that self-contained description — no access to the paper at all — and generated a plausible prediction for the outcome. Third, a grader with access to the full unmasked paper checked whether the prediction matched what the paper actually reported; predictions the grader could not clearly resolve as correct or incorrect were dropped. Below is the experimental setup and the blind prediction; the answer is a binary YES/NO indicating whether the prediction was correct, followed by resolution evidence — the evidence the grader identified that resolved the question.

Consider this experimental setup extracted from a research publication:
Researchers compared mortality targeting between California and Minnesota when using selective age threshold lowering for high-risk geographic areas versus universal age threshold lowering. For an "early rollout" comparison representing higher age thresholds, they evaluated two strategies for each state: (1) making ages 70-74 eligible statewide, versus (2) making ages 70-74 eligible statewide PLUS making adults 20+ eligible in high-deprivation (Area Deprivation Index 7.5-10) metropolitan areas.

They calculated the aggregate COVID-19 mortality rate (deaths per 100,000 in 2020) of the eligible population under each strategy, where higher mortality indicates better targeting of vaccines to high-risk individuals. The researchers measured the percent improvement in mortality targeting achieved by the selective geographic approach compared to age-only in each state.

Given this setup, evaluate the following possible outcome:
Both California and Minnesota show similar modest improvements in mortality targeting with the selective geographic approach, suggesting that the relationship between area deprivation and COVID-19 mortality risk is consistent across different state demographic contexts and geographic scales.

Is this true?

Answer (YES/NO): NO